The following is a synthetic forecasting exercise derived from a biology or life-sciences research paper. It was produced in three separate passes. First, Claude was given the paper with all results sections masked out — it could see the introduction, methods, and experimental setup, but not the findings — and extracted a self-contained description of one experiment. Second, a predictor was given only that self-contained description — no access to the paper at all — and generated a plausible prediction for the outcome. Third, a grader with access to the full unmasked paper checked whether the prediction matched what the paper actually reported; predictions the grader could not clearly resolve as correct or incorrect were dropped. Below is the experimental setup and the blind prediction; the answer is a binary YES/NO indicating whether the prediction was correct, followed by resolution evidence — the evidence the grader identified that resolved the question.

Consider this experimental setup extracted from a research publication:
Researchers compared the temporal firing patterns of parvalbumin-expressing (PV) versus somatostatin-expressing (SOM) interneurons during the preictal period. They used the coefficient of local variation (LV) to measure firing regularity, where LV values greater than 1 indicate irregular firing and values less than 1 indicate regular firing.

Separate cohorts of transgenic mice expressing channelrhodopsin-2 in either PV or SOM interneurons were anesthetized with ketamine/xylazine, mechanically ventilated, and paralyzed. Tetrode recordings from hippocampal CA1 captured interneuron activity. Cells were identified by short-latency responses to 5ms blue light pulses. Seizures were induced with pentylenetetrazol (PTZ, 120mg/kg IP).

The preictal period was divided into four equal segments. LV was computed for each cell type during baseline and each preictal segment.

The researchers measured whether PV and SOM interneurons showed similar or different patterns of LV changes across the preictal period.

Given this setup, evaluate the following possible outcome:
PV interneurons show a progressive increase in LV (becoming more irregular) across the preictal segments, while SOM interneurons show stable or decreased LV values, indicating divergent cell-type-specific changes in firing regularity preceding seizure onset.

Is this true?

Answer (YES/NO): NO